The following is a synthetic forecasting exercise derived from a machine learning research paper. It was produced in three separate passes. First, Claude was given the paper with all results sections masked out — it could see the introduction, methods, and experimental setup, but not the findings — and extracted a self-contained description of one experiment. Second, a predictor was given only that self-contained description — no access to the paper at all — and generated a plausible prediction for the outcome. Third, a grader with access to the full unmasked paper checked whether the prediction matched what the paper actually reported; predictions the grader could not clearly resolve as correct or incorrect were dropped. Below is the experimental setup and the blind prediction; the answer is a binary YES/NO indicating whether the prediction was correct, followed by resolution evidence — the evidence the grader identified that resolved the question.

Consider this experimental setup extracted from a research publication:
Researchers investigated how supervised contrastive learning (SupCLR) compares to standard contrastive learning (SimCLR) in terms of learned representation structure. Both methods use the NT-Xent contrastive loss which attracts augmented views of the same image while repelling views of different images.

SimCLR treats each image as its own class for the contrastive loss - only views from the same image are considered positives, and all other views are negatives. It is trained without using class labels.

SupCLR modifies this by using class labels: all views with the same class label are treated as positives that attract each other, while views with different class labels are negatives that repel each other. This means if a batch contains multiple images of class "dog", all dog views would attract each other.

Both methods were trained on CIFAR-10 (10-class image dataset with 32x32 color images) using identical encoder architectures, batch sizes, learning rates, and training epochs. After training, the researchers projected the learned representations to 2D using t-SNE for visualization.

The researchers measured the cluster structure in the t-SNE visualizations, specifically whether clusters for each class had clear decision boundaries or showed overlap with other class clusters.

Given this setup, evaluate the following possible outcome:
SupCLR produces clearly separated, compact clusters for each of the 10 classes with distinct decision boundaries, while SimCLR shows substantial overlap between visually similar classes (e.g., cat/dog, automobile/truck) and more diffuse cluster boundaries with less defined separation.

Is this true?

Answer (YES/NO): NO